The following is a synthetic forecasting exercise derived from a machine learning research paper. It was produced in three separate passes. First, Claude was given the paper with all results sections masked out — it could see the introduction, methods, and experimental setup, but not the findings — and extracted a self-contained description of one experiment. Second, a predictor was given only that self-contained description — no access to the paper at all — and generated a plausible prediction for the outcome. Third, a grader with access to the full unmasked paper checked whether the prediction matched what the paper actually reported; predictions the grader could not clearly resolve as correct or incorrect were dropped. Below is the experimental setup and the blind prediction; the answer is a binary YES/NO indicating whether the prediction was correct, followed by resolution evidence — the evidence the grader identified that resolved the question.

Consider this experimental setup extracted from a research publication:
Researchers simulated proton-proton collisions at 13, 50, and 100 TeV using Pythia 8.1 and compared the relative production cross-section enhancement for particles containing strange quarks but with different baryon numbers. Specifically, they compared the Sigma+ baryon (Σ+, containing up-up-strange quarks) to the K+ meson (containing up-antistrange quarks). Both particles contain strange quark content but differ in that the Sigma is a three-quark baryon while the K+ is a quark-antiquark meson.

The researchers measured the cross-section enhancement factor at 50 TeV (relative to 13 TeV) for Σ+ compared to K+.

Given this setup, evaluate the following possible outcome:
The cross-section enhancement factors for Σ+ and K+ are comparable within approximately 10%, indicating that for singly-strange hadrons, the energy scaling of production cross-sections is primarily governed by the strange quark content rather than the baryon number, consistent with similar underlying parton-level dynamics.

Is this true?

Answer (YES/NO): YES